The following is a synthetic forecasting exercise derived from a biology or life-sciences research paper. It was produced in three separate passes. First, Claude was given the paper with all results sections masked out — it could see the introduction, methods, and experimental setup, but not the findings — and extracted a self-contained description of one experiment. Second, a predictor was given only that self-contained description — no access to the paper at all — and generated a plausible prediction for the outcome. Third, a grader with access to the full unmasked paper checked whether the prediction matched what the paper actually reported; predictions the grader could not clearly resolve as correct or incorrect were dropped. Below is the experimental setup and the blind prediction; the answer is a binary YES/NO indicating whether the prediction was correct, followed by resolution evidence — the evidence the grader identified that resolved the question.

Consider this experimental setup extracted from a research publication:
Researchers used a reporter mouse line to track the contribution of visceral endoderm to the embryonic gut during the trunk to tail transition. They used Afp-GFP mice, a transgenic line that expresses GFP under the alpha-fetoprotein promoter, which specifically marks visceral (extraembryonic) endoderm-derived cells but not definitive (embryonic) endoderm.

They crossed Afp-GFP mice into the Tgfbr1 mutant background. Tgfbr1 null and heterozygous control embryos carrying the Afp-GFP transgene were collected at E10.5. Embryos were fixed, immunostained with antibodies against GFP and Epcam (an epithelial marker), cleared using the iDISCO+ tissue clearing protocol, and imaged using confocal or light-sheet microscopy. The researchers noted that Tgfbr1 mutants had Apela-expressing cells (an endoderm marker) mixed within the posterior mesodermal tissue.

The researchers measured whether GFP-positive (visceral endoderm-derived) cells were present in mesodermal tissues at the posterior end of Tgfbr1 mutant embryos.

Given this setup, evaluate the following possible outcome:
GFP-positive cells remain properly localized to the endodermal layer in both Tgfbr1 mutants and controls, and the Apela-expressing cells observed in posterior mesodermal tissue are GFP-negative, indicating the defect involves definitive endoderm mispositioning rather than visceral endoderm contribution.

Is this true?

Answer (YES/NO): YES